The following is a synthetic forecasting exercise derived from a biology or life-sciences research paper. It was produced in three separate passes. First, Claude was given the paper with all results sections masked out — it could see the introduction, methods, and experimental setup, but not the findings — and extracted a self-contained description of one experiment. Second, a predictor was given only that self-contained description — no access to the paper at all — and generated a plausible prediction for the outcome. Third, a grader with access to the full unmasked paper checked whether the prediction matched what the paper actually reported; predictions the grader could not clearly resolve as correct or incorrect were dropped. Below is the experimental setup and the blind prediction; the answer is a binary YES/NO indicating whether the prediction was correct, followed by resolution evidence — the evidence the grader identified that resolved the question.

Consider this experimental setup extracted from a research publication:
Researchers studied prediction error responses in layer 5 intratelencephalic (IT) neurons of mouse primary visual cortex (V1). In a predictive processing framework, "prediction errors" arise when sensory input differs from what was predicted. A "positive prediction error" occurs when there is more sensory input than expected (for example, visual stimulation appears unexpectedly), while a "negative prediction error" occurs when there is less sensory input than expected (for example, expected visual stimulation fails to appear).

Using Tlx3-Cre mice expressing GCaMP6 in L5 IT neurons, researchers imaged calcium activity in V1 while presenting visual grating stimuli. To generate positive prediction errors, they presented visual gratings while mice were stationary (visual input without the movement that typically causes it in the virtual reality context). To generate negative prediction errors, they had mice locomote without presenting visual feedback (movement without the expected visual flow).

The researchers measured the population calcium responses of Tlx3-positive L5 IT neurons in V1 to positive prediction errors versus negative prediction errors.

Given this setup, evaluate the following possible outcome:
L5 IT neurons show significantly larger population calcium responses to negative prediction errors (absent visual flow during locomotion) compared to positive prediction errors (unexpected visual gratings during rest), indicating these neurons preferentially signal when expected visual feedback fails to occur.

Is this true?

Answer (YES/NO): YES